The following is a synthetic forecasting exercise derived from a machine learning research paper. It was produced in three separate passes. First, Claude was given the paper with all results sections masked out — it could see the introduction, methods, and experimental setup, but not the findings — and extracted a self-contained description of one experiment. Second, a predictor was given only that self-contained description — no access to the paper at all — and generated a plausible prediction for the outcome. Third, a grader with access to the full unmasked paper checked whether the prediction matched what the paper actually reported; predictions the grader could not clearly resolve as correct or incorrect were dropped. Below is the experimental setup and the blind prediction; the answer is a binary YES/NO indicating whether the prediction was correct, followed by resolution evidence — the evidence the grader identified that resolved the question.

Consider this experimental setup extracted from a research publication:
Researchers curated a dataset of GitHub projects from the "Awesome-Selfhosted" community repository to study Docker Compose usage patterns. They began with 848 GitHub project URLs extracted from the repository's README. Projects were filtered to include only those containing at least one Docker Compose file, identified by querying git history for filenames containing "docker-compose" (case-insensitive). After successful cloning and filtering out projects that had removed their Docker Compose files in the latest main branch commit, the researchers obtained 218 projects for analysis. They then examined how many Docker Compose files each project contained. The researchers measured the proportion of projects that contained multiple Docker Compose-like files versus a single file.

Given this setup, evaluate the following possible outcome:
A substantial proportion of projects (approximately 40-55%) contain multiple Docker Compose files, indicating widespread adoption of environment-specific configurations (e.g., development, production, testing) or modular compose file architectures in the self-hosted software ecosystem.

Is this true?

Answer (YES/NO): YES